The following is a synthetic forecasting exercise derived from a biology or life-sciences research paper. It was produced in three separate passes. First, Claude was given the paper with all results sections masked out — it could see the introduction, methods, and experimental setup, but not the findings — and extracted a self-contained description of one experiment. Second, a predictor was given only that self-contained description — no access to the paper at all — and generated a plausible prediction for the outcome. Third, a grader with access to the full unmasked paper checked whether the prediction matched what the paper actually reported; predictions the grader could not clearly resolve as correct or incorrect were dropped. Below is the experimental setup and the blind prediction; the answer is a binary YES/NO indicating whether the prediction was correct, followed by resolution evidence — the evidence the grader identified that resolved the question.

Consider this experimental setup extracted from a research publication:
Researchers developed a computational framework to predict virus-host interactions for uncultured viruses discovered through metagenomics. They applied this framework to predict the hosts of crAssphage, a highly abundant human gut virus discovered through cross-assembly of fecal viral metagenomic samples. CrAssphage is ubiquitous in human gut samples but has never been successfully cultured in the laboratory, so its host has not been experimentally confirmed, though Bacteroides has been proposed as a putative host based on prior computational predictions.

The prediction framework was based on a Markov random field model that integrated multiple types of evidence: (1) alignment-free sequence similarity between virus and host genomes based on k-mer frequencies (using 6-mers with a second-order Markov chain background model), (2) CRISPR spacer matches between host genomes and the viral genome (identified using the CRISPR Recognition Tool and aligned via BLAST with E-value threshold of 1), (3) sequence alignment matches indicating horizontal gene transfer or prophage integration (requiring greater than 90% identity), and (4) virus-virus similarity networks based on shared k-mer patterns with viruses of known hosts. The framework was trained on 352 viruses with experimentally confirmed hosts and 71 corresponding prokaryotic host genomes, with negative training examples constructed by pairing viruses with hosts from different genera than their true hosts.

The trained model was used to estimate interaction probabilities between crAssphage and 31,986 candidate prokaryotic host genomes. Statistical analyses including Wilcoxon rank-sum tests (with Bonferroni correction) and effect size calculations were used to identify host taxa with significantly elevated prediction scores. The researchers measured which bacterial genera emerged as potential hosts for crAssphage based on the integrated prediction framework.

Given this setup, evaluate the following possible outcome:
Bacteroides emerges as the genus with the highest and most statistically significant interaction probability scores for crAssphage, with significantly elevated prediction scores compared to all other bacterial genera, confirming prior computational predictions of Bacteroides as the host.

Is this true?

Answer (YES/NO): NO